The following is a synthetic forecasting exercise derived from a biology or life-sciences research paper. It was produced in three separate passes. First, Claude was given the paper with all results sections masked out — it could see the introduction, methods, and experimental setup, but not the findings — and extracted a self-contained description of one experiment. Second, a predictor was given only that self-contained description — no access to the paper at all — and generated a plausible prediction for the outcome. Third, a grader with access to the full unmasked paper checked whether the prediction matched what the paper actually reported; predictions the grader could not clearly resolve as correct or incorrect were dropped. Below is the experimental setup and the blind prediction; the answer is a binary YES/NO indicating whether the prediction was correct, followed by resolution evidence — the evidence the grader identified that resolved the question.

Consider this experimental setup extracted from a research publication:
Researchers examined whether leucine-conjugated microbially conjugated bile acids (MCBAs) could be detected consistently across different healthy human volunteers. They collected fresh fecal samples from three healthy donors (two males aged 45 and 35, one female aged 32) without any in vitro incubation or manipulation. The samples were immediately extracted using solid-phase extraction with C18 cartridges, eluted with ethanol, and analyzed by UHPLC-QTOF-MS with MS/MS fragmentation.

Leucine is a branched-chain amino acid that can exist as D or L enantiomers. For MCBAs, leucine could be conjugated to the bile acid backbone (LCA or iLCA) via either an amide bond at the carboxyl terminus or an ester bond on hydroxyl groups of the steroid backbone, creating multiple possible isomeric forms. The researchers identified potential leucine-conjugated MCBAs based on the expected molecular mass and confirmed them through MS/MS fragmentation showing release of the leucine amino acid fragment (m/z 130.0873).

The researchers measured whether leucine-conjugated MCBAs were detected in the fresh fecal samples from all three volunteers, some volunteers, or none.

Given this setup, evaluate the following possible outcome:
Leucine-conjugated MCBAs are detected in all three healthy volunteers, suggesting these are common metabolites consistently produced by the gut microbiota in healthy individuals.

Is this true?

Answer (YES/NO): YES